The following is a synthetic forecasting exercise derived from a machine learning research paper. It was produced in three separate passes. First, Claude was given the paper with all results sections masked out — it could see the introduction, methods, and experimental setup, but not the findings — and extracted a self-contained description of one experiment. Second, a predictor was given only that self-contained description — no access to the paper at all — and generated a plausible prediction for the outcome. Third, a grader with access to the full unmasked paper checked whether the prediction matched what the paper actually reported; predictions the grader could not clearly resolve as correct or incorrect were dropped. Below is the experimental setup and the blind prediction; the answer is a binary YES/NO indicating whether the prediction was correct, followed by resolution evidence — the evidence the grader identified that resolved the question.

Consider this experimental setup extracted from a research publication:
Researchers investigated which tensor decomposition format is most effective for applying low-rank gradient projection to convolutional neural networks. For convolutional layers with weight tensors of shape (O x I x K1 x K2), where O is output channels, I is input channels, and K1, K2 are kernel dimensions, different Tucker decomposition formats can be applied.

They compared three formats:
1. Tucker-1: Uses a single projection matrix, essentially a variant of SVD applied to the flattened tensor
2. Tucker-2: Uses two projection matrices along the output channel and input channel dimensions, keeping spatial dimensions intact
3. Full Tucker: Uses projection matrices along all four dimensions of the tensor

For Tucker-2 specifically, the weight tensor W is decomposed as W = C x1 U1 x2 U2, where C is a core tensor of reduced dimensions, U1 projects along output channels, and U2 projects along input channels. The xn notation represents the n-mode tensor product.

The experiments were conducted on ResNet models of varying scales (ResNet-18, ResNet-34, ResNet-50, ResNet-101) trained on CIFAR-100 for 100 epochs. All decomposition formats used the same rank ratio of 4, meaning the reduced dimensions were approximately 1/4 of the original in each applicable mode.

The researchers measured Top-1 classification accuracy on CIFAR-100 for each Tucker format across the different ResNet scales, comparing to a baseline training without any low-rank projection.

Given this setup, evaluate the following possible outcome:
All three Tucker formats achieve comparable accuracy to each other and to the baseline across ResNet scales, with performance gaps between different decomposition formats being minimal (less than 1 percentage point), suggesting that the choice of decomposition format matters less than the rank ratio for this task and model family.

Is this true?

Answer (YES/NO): NO